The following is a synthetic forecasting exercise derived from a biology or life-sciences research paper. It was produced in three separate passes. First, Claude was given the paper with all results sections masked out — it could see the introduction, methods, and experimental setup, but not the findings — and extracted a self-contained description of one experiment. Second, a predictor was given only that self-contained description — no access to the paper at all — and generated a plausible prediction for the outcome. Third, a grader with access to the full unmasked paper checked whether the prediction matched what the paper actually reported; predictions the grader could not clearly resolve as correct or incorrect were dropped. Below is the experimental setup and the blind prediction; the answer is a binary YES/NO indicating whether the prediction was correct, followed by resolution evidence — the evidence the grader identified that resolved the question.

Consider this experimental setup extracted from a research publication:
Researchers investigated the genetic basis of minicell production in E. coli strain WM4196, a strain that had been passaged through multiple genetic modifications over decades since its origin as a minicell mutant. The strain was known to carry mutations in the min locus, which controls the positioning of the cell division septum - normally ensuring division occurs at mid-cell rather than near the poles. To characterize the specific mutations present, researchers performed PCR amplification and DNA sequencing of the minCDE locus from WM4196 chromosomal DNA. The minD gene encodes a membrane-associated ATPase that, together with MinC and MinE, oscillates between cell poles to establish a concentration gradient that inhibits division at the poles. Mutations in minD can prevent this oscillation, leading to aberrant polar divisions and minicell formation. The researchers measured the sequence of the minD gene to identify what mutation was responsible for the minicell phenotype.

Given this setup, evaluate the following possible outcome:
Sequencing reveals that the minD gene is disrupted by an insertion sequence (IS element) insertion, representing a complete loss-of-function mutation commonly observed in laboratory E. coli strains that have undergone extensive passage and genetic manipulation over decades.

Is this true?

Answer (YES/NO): NO